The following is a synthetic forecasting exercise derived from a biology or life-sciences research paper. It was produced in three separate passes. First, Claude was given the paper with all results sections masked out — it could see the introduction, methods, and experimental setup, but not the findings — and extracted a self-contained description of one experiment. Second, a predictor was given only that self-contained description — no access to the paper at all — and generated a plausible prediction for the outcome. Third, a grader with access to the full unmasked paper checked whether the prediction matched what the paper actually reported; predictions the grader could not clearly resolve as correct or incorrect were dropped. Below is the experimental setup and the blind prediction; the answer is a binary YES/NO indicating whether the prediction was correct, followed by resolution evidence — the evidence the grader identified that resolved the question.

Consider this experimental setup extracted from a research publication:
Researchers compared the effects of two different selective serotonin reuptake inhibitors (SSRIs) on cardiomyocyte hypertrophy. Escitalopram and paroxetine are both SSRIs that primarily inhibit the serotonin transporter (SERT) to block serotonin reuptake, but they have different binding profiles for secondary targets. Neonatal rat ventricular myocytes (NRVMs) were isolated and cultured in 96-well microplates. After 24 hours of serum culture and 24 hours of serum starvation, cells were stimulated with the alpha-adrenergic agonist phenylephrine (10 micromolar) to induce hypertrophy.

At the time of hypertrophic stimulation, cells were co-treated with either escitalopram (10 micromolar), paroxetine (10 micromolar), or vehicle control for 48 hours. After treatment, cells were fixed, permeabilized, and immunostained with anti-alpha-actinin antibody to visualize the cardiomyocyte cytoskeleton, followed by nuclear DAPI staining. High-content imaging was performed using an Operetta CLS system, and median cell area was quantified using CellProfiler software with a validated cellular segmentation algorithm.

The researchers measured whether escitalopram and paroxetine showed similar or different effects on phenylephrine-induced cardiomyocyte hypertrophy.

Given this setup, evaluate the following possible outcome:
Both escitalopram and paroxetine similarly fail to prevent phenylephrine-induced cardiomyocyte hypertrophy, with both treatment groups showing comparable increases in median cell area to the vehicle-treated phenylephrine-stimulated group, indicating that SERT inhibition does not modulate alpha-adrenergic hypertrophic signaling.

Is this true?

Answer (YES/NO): NO